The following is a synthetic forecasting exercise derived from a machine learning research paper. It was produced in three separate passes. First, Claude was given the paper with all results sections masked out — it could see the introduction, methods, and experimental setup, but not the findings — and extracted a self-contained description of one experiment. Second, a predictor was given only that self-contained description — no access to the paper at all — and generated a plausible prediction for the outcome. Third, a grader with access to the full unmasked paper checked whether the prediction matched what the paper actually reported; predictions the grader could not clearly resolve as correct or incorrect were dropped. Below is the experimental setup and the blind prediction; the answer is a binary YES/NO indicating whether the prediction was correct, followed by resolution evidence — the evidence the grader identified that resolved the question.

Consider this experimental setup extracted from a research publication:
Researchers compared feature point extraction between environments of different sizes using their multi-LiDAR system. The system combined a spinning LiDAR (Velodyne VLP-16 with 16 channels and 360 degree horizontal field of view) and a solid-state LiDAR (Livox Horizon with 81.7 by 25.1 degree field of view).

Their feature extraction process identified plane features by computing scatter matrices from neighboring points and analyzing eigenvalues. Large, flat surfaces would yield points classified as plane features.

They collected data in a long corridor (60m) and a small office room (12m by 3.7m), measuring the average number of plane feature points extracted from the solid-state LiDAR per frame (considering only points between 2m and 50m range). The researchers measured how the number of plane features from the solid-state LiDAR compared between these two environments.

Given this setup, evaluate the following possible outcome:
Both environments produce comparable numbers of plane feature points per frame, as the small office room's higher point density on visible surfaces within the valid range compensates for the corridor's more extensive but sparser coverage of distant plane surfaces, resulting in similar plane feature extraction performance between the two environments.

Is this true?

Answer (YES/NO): NO